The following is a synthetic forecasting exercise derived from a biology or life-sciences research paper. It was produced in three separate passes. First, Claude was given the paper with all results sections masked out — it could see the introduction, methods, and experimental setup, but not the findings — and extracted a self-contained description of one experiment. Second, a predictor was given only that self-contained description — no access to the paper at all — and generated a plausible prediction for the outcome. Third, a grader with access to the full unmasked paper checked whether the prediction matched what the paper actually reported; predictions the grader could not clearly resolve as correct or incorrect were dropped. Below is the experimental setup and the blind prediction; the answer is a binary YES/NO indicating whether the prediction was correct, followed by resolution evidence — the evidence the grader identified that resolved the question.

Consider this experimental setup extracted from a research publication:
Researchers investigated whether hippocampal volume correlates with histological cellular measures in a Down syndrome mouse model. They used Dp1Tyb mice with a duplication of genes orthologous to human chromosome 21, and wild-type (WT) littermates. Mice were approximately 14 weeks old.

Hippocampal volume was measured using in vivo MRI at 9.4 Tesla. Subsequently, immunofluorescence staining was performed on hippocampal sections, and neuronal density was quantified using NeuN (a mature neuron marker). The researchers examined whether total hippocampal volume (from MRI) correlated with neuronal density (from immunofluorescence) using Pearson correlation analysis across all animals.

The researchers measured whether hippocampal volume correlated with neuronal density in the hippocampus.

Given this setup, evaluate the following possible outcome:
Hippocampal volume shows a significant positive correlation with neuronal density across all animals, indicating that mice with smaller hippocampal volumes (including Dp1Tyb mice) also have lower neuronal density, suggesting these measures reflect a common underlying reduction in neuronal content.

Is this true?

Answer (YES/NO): YES